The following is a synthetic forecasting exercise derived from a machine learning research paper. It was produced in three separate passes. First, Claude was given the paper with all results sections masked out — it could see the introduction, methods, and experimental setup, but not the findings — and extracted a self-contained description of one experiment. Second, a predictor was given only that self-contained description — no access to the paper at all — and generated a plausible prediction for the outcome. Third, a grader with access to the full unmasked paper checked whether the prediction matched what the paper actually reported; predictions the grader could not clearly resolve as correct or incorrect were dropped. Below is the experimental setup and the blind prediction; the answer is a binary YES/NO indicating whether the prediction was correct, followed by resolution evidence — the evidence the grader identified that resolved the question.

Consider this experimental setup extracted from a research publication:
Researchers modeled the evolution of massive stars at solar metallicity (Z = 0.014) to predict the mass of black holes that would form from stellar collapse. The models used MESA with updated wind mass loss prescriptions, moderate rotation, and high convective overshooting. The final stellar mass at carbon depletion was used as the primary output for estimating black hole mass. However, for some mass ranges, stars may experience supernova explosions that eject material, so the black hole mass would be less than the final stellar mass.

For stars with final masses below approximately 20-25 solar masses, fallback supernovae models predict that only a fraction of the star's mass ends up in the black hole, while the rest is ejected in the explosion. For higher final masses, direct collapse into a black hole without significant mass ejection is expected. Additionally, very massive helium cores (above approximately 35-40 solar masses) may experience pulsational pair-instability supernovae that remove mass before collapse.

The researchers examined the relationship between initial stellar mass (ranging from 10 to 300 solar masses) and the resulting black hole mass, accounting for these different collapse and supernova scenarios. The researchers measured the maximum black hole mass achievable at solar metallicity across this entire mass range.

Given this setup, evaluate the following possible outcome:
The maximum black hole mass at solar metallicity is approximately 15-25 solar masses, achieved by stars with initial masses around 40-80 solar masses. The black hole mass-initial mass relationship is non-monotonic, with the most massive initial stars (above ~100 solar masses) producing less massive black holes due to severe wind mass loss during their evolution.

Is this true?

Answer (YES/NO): NO